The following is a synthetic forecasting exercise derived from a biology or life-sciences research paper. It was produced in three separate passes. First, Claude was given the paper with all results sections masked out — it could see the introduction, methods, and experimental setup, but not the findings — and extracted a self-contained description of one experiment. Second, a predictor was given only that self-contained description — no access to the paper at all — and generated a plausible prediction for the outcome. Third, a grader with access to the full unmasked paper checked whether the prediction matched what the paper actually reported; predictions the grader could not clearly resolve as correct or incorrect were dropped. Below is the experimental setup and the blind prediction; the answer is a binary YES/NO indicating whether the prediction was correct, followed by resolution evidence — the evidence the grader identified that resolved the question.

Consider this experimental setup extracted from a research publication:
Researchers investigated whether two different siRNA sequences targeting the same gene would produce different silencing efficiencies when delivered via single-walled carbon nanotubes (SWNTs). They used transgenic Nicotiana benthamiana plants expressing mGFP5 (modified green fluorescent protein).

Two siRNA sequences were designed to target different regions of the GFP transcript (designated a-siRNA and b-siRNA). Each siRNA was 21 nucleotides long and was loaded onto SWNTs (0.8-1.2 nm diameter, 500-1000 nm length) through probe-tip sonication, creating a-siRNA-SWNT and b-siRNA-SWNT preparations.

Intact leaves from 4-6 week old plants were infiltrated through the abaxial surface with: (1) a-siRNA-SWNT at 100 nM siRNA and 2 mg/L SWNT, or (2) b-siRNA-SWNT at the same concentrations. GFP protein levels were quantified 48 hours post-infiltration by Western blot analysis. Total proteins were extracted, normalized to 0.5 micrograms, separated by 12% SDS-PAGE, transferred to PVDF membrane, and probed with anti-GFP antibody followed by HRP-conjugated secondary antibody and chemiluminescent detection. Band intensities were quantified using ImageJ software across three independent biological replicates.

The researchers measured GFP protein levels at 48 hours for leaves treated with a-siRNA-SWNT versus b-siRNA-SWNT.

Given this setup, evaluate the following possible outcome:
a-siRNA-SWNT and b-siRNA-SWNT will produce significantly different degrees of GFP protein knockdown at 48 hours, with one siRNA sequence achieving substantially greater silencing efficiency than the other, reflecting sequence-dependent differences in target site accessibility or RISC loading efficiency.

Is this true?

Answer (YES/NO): NO